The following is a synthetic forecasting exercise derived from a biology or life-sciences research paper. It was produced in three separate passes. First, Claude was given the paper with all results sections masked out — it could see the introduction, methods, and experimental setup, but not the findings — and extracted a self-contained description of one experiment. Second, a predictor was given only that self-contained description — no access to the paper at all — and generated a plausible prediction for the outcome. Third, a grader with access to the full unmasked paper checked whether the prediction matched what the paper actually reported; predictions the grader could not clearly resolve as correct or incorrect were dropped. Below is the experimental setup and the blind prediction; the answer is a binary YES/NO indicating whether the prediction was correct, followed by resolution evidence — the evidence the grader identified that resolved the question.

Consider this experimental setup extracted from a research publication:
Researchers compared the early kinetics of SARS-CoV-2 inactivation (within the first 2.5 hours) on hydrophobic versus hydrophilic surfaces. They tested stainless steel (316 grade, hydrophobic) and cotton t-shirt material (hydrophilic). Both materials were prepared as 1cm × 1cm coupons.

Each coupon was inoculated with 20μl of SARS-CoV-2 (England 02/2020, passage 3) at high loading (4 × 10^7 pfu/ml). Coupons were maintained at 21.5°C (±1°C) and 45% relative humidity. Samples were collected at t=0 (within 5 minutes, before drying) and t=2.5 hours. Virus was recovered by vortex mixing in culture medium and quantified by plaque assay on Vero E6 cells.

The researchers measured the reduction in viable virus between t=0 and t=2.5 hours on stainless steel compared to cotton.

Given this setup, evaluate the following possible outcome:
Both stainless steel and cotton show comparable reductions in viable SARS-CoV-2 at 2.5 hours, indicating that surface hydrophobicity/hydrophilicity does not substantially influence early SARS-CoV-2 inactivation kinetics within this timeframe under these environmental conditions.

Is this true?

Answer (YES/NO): NO